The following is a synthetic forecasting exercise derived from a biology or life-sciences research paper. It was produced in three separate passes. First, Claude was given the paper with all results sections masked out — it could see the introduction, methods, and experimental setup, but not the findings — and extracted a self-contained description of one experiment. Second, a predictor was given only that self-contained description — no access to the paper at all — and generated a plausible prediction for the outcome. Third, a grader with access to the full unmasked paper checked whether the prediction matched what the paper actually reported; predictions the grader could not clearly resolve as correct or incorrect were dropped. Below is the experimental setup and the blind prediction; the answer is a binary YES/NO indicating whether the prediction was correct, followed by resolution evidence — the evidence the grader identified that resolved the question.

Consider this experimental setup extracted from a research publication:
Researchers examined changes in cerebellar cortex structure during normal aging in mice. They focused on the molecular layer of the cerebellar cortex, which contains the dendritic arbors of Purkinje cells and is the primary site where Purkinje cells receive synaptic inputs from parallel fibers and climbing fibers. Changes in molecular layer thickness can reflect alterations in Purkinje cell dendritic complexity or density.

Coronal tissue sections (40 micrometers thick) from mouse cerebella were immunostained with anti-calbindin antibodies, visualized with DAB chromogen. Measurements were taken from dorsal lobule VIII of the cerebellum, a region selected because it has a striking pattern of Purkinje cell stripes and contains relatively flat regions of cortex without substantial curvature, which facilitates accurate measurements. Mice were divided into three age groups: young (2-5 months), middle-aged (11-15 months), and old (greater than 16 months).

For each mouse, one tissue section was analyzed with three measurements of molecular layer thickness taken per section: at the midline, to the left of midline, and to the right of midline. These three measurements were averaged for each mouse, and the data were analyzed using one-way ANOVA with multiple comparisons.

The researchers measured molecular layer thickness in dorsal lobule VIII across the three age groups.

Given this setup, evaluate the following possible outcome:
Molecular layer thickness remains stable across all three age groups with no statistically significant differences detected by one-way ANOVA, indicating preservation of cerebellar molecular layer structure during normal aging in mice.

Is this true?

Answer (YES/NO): NO